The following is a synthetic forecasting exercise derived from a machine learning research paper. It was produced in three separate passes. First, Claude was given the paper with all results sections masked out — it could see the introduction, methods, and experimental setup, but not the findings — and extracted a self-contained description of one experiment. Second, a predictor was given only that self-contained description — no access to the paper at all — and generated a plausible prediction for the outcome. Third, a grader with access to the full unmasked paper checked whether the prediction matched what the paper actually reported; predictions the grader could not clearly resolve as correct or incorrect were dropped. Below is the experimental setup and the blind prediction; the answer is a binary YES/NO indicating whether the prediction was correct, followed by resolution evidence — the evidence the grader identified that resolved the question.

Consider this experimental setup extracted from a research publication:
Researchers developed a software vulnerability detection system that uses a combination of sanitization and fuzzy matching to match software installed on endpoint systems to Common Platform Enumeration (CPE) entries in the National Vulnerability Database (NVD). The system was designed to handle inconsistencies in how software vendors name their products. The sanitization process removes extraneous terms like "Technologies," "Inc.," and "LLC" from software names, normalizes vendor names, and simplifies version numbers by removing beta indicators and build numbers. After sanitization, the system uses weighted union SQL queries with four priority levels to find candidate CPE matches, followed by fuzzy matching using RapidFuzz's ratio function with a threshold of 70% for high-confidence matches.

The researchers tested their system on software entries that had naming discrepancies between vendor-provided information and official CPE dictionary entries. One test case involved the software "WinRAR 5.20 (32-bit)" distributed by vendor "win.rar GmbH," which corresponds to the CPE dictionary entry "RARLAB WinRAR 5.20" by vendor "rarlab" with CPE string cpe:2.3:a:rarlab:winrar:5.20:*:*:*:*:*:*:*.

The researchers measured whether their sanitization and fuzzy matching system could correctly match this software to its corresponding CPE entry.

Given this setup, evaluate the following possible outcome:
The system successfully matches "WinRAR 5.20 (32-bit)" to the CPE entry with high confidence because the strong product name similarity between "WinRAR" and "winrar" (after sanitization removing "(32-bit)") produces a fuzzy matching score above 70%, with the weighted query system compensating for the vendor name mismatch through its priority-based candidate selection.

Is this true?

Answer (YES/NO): NO